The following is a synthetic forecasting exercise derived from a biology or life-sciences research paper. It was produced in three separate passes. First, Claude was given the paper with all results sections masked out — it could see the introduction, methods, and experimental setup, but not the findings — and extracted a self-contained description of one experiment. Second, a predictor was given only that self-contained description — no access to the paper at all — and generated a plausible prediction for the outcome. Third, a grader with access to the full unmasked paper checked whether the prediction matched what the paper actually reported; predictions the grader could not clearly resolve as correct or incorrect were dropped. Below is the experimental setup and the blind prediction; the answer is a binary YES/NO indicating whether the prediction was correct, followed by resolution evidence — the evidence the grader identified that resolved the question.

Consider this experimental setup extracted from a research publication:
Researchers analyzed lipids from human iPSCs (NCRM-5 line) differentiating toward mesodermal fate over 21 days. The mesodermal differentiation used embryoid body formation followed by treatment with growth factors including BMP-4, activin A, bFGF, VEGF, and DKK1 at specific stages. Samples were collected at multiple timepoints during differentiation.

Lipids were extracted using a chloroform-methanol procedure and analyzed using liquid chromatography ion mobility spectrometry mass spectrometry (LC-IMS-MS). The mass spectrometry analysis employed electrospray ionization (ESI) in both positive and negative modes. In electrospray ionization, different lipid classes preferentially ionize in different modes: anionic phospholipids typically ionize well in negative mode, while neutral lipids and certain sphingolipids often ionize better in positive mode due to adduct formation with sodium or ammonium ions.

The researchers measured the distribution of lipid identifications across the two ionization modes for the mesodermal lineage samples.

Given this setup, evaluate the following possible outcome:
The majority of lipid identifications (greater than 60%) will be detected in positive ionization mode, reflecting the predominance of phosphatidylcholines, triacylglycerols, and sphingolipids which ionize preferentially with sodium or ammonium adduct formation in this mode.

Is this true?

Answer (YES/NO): NO